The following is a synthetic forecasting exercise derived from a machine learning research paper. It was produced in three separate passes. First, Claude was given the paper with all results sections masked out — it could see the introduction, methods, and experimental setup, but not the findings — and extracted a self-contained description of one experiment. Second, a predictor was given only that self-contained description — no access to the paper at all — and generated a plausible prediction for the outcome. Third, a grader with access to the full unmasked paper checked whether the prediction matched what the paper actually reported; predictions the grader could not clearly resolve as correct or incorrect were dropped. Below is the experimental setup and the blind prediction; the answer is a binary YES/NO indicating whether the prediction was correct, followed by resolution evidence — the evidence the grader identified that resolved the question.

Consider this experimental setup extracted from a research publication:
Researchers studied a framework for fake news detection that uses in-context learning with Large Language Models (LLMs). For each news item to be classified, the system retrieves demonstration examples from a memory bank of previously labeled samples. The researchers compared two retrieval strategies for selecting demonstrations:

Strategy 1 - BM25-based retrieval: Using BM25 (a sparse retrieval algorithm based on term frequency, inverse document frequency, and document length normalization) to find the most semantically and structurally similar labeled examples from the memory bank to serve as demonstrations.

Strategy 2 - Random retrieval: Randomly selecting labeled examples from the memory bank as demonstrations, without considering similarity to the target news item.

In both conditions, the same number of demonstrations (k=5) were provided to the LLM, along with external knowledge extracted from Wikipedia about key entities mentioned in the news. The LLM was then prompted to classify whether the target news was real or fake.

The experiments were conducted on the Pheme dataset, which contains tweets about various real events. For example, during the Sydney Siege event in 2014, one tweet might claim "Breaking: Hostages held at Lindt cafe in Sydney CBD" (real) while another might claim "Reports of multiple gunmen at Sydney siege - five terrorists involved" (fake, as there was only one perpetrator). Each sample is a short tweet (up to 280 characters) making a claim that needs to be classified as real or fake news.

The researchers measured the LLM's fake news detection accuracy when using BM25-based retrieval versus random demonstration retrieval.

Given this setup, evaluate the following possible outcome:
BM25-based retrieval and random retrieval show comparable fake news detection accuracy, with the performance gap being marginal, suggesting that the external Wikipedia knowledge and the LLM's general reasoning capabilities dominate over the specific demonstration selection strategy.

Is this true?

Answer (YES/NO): NO